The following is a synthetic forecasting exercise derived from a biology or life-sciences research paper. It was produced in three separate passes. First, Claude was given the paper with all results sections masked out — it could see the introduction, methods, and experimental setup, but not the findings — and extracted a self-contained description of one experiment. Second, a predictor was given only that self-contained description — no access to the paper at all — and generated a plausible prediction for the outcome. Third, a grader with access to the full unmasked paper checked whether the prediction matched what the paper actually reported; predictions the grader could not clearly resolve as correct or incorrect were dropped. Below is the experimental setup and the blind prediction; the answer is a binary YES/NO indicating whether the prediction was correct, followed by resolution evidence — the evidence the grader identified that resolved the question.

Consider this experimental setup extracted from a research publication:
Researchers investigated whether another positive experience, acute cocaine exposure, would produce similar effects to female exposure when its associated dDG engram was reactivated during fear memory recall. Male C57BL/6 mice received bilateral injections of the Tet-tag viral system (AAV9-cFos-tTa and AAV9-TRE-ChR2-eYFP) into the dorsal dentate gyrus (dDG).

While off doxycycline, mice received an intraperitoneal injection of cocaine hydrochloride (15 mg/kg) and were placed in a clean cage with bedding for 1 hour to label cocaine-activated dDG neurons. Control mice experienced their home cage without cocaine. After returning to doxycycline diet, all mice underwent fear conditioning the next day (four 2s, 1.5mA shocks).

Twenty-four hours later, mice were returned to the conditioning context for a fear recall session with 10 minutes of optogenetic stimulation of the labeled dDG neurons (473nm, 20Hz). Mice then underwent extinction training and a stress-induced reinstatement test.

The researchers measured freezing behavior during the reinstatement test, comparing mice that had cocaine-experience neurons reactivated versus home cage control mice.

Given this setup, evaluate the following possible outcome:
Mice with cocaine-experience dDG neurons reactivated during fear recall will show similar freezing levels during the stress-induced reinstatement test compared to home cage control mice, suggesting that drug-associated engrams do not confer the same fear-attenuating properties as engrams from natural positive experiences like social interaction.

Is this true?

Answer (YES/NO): NO